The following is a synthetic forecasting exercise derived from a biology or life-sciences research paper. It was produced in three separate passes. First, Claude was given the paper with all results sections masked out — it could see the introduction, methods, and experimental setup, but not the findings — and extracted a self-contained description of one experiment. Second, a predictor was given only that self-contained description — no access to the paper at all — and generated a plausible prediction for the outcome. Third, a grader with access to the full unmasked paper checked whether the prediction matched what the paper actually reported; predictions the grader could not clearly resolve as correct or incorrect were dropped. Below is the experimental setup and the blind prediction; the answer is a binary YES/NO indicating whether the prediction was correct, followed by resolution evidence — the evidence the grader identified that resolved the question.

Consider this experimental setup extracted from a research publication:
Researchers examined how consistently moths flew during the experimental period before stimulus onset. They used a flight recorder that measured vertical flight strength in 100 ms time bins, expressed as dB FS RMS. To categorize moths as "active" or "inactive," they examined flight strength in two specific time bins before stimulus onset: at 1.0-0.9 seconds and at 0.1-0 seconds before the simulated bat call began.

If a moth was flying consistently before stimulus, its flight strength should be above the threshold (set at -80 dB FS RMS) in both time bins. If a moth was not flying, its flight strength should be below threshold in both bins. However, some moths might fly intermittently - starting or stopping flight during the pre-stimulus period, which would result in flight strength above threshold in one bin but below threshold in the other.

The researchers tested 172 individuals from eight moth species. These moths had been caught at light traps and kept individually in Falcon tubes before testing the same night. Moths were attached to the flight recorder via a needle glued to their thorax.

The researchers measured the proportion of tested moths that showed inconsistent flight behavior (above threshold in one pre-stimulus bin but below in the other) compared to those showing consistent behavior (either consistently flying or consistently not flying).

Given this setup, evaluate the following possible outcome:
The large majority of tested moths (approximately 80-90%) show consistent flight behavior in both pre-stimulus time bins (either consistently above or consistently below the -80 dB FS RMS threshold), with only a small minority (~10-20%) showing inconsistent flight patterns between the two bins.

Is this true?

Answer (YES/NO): NO